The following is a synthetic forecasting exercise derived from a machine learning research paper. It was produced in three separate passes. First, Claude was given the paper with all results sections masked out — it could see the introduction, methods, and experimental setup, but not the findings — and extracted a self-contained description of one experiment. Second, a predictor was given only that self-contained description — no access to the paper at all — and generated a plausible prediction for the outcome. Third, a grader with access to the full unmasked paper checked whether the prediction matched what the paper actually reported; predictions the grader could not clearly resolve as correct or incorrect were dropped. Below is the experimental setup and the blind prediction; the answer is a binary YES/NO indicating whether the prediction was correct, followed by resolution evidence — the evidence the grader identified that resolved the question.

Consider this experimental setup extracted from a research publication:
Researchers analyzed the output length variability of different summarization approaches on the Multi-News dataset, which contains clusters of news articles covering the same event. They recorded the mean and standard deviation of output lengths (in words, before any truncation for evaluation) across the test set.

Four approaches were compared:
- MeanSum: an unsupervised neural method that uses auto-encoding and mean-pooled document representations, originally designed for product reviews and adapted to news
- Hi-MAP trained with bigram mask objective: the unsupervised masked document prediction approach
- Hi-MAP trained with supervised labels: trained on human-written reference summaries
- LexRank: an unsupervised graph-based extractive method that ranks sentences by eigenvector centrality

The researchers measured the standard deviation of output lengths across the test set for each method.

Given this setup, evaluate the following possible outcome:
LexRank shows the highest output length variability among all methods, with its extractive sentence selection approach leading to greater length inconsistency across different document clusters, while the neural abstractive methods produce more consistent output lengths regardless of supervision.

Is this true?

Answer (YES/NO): NO